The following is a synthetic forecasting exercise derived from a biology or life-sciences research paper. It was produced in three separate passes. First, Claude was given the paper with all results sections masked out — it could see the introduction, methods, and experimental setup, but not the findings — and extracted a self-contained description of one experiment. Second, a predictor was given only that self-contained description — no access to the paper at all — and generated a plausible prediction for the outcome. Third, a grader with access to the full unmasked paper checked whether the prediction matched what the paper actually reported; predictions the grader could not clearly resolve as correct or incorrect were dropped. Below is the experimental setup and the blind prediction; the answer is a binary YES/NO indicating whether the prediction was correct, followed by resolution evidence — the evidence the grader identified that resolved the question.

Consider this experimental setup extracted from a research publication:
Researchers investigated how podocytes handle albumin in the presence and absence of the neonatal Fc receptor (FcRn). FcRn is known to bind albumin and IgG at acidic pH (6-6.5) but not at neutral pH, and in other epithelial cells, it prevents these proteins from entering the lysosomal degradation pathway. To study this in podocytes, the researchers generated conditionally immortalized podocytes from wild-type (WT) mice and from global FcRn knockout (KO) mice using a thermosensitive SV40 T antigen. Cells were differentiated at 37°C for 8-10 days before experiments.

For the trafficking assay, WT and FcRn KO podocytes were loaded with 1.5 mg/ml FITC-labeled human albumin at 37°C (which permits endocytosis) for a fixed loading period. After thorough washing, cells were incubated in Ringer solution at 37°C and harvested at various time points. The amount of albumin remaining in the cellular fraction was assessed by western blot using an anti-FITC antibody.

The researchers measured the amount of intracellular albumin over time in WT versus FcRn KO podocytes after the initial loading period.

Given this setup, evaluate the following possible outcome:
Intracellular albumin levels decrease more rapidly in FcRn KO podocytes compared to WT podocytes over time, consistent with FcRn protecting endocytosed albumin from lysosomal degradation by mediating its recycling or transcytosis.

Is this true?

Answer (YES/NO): NO